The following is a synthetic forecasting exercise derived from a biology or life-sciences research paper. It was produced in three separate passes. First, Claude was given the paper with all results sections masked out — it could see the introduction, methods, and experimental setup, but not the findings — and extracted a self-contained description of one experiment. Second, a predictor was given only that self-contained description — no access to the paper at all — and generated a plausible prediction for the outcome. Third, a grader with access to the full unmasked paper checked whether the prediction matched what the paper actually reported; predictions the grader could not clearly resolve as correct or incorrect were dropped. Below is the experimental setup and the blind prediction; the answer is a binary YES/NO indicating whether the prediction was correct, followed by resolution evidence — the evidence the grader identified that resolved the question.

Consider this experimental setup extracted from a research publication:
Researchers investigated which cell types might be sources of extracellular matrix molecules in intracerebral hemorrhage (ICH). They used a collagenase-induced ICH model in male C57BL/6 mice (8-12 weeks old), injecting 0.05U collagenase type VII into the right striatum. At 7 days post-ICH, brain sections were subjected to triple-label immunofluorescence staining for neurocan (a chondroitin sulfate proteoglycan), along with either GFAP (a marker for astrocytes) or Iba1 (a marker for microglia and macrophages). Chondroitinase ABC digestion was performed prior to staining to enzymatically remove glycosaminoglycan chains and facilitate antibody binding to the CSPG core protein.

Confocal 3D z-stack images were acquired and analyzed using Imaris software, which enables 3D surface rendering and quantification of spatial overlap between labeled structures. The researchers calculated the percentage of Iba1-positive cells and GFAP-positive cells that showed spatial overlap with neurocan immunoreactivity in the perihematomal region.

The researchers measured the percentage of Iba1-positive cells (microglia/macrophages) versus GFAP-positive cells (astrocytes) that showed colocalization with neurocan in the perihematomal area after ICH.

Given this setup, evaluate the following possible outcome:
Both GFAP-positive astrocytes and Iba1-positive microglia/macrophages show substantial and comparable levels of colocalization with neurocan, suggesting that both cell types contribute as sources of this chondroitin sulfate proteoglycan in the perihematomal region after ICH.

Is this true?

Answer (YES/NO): YES